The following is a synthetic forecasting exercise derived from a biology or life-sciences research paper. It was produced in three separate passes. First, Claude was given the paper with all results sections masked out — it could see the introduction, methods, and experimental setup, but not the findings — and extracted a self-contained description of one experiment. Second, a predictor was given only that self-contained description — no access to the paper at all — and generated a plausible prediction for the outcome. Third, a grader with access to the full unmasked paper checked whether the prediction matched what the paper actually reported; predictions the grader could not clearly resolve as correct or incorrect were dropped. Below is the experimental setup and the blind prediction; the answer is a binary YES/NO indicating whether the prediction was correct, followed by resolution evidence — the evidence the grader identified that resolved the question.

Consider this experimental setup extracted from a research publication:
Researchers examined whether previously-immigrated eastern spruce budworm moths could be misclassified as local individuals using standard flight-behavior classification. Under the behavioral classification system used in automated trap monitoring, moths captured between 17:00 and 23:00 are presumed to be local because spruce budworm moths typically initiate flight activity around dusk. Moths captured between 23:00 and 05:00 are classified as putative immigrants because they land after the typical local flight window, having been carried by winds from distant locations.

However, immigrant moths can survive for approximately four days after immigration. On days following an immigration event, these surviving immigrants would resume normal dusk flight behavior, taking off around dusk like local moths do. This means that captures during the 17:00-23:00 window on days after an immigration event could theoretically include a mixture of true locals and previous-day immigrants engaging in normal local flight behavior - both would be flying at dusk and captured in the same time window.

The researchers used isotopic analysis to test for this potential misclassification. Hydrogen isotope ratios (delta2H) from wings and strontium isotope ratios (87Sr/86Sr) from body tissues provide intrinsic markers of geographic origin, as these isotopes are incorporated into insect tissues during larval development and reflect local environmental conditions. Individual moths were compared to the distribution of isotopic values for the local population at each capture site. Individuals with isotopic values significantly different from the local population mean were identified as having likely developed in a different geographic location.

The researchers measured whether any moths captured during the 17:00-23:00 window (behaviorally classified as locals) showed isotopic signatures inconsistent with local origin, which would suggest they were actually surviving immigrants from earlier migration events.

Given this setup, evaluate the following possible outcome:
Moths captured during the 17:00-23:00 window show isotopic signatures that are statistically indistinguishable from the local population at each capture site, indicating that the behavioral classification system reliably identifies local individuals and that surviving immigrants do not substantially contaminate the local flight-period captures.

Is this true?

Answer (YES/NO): NO